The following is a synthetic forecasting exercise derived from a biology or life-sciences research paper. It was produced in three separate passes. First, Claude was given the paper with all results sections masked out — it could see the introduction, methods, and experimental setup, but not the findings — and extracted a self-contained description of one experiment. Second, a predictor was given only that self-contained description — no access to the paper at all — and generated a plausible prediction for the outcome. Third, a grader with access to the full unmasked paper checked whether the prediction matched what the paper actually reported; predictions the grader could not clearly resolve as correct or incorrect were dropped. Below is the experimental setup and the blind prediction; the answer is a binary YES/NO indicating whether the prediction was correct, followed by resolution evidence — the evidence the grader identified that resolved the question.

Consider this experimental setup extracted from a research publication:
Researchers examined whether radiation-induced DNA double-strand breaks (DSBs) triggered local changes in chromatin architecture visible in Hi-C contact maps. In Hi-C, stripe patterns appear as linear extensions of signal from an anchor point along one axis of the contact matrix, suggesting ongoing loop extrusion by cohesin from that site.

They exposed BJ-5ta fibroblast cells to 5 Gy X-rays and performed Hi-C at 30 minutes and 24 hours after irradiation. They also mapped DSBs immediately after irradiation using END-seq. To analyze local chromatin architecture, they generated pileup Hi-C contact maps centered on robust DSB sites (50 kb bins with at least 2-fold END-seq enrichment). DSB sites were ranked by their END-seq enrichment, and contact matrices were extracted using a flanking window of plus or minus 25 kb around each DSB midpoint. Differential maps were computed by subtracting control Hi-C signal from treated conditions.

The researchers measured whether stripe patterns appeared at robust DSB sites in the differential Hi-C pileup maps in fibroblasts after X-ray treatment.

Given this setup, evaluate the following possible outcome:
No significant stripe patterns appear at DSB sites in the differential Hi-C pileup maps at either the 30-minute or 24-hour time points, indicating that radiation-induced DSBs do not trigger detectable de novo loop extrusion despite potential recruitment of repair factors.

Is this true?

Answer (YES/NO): NO